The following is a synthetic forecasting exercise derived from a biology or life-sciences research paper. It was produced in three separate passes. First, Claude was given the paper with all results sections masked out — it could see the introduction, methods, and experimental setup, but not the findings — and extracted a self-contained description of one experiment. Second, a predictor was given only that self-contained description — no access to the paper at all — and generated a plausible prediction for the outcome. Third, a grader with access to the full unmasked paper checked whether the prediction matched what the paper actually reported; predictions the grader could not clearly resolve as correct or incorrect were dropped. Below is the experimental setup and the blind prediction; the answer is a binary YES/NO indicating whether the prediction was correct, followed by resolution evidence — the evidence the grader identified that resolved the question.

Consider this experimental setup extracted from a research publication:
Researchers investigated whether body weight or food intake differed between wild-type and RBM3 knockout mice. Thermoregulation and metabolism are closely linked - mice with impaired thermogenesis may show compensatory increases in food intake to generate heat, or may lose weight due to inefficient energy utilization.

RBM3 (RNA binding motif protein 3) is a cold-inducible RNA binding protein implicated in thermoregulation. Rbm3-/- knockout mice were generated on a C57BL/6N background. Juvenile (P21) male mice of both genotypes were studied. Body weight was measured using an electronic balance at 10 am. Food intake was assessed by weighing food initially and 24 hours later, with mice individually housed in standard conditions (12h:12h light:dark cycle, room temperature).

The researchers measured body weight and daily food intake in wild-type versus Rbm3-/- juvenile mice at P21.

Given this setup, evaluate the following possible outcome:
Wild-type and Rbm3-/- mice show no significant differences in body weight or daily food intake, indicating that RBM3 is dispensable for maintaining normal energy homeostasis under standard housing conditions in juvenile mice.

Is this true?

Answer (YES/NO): YES